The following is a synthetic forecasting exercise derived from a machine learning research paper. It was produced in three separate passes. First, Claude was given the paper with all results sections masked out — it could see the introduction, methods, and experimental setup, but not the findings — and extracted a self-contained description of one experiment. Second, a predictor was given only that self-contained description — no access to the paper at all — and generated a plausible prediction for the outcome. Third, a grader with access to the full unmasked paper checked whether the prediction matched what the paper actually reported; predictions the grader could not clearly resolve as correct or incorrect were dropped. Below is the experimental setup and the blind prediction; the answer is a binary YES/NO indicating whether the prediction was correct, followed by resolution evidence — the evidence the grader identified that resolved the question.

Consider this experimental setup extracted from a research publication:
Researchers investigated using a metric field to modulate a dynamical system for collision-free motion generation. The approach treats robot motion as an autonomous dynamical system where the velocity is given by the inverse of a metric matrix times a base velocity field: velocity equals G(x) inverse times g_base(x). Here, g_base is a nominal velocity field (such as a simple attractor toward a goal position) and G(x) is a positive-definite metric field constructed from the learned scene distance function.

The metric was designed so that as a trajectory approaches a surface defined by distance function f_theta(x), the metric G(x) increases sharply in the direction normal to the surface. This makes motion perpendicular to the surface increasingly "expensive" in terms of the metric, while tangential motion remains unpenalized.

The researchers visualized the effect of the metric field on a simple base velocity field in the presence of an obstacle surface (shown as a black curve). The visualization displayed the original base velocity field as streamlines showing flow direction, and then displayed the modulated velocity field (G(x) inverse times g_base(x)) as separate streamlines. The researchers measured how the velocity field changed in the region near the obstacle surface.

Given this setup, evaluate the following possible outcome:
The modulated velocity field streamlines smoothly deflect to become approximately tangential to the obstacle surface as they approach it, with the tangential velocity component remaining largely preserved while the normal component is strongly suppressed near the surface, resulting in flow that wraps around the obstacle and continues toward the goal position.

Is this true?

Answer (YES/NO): YES